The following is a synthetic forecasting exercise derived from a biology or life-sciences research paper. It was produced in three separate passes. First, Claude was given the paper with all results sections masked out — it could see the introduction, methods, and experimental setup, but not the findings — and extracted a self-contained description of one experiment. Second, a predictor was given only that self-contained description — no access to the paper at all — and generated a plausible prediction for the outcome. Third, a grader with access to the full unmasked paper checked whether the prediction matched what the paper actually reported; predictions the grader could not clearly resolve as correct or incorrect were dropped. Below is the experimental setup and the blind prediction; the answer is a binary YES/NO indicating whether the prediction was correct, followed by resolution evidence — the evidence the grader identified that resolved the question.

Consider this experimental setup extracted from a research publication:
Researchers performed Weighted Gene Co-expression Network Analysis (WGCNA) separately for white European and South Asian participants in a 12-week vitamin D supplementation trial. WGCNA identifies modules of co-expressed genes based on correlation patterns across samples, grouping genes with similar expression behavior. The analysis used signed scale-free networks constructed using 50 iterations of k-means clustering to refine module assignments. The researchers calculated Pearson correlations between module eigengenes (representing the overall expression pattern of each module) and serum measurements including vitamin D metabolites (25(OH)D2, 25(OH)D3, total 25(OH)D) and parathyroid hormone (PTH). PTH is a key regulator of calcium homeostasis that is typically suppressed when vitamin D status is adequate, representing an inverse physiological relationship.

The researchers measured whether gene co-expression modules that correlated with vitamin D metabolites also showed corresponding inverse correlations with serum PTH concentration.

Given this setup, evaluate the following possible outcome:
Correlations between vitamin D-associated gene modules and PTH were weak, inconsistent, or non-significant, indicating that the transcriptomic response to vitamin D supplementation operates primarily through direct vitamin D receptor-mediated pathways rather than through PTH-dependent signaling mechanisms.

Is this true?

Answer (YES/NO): NO